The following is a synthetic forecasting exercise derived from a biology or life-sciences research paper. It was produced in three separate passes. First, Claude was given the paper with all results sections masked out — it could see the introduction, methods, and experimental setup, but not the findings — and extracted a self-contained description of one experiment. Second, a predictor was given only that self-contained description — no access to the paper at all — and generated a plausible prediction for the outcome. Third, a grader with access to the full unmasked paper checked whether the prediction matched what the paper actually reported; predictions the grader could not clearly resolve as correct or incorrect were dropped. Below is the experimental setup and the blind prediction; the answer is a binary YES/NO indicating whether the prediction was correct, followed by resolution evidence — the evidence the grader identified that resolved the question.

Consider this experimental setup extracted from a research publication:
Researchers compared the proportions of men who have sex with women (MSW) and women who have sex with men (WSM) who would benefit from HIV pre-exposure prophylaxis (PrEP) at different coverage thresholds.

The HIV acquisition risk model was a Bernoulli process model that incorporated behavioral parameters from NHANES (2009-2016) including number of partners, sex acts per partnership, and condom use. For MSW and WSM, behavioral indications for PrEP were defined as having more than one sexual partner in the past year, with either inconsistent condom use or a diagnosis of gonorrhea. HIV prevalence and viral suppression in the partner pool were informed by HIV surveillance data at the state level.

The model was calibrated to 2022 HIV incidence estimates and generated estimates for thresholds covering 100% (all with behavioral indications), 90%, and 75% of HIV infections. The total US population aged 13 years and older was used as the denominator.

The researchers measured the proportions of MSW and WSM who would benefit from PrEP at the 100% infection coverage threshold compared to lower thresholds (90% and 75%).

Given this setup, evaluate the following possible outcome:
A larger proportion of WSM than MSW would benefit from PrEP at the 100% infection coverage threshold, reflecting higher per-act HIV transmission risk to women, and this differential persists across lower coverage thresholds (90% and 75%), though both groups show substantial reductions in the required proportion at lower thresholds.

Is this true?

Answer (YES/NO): NO